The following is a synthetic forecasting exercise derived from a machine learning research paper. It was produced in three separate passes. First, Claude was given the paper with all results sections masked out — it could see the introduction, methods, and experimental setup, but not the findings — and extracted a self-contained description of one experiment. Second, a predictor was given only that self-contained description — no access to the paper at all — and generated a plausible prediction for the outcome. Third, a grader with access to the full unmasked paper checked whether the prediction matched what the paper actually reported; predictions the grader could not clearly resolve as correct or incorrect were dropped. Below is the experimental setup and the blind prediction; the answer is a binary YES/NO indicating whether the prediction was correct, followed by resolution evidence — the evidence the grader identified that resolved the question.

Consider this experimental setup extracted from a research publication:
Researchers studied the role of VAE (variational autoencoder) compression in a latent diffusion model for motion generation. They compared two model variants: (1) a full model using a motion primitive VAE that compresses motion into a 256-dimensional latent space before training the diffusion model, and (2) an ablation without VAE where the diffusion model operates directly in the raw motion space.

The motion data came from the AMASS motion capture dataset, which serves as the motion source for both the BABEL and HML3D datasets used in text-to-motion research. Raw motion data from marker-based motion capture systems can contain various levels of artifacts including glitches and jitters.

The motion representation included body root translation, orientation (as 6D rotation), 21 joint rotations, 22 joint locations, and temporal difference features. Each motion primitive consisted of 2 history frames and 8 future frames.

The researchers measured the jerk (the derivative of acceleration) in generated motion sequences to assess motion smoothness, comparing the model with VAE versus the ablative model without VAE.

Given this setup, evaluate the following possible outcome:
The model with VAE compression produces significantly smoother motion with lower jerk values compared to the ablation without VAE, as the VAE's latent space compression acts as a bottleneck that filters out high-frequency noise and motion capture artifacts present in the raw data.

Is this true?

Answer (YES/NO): YES